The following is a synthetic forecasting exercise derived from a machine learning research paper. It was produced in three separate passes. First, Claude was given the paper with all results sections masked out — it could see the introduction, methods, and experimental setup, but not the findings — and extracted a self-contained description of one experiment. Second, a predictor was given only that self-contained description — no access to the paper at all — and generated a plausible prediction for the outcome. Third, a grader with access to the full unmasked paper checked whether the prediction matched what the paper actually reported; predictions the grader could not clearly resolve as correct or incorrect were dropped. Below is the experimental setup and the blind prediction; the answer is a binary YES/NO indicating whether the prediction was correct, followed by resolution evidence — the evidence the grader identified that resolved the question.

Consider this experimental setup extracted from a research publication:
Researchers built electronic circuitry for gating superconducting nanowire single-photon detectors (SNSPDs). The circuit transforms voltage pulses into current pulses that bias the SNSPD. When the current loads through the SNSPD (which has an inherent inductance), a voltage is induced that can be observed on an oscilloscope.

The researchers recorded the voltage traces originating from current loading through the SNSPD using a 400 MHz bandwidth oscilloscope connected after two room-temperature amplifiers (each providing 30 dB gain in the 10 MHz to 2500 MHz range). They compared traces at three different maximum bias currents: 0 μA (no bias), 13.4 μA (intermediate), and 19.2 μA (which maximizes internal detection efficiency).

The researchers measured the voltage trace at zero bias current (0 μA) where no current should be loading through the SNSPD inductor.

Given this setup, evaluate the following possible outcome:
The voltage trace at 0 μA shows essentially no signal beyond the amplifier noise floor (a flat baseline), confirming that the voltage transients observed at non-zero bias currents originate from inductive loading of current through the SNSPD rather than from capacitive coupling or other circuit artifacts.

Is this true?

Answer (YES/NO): NO